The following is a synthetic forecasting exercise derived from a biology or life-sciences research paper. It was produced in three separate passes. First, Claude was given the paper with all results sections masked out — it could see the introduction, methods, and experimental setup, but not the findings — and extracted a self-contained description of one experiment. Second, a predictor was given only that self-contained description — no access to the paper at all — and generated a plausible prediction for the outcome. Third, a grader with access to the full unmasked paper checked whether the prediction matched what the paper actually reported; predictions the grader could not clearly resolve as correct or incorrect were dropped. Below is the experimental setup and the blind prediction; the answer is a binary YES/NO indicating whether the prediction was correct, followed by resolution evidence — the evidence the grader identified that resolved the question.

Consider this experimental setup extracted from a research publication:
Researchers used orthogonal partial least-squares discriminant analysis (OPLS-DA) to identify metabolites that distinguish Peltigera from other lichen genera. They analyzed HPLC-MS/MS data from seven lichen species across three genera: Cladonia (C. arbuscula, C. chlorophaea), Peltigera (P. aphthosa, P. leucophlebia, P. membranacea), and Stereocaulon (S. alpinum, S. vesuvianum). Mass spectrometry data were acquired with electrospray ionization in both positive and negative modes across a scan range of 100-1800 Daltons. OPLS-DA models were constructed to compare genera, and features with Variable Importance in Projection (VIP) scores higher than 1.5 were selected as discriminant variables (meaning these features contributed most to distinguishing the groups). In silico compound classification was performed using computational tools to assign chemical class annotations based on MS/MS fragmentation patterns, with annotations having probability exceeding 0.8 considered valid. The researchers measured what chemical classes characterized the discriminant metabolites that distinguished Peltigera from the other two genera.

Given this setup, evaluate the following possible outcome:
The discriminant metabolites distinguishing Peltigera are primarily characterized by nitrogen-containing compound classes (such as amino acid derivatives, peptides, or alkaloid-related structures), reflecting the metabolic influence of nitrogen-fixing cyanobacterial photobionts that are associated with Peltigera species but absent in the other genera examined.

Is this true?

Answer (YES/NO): NO